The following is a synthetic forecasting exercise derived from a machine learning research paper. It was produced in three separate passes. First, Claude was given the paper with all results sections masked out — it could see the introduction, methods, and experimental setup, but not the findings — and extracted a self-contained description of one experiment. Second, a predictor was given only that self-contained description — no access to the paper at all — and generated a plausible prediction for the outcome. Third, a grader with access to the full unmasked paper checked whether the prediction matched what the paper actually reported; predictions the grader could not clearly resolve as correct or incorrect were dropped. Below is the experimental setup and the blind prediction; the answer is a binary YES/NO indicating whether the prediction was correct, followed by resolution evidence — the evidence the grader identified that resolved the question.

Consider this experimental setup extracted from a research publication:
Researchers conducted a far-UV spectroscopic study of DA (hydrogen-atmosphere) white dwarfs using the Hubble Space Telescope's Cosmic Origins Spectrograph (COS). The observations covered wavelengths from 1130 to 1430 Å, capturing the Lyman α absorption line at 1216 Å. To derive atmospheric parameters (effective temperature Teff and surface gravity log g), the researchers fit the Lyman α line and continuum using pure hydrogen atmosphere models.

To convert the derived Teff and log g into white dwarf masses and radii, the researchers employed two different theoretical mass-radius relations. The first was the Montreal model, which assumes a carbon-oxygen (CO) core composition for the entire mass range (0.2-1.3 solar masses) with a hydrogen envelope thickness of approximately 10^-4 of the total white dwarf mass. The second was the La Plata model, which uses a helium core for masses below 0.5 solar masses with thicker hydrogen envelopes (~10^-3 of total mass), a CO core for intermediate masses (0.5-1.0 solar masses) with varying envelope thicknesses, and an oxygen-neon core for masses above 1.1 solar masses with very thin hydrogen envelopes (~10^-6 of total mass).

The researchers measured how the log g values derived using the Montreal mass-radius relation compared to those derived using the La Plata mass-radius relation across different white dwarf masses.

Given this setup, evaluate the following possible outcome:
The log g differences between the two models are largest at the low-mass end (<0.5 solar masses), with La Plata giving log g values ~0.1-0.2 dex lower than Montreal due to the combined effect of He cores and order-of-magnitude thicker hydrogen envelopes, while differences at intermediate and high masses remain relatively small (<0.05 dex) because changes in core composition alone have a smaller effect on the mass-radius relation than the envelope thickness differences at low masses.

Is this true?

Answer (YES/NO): NO